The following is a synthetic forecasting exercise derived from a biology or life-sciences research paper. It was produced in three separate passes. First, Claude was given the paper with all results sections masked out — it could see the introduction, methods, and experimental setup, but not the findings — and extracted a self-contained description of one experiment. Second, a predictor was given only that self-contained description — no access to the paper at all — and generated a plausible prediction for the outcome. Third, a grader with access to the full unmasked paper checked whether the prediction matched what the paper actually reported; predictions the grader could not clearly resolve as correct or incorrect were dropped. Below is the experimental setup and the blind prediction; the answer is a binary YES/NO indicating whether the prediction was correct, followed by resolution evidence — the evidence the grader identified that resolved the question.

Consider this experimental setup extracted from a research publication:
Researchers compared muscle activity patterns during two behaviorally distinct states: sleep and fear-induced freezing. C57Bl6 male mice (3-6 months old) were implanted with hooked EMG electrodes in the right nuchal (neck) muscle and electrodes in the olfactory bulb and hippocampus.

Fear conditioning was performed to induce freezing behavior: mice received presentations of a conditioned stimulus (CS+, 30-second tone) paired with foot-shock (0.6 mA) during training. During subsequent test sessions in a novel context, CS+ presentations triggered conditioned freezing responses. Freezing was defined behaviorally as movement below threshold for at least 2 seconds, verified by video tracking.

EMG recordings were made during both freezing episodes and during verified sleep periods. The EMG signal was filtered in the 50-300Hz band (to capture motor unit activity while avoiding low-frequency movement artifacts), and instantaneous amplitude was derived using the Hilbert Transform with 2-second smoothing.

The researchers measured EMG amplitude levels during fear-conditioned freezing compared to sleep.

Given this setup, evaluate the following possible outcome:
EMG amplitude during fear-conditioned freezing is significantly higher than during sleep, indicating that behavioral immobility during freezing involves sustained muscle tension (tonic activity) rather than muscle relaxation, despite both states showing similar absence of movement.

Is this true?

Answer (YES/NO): YES